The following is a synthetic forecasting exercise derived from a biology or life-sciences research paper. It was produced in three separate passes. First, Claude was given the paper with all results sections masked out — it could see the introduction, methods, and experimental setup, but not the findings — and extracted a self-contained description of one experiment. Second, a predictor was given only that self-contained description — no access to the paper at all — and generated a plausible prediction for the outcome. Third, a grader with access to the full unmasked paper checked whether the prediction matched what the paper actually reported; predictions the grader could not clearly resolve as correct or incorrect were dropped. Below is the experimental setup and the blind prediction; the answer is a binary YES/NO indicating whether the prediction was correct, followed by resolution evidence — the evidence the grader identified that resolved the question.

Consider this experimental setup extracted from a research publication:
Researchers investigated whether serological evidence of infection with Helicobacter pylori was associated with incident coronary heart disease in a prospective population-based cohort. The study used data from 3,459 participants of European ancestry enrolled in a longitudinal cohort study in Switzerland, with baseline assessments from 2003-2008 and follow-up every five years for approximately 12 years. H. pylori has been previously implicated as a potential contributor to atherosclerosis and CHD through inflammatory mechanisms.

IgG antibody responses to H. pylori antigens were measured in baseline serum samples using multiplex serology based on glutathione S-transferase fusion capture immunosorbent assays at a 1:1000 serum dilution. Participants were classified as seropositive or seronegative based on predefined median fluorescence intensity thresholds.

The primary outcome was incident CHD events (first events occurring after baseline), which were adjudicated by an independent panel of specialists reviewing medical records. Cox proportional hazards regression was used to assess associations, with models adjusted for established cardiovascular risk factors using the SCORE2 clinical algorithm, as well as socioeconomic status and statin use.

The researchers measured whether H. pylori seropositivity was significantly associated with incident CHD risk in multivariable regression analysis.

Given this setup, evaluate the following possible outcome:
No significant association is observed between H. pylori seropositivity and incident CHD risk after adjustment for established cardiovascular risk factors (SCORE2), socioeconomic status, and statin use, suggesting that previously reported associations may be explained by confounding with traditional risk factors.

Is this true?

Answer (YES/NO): YES